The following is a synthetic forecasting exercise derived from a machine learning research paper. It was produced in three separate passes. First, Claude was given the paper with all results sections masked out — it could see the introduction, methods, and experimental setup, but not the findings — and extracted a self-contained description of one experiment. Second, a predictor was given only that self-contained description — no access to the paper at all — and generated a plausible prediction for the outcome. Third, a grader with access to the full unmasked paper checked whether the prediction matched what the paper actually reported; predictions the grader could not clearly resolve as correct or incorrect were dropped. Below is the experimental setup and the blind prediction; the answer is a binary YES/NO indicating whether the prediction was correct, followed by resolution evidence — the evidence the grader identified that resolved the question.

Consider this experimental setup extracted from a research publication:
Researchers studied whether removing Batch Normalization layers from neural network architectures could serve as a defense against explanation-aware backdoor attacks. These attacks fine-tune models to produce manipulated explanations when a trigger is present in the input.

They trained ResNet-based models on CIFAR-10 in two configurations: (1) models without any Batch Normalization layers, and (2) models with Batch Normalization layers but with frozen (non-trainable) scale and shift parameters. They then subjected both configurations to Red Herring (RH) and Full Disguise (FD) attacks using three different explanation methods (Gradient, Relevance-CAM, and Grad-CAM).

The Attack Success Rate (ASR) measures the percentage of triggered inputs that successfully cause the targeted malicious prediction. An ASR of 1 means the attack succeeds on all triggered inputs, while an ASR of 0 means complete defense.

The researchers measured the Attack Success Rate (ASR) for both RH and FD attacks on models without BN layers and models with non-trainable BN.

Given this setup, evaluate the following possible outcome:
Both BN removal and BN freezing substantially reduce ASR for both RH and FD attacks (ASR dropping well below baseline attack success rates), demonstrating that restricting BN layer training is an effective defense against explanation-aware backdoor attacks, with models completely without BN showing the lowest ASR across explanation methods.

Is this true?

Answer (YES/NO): NO